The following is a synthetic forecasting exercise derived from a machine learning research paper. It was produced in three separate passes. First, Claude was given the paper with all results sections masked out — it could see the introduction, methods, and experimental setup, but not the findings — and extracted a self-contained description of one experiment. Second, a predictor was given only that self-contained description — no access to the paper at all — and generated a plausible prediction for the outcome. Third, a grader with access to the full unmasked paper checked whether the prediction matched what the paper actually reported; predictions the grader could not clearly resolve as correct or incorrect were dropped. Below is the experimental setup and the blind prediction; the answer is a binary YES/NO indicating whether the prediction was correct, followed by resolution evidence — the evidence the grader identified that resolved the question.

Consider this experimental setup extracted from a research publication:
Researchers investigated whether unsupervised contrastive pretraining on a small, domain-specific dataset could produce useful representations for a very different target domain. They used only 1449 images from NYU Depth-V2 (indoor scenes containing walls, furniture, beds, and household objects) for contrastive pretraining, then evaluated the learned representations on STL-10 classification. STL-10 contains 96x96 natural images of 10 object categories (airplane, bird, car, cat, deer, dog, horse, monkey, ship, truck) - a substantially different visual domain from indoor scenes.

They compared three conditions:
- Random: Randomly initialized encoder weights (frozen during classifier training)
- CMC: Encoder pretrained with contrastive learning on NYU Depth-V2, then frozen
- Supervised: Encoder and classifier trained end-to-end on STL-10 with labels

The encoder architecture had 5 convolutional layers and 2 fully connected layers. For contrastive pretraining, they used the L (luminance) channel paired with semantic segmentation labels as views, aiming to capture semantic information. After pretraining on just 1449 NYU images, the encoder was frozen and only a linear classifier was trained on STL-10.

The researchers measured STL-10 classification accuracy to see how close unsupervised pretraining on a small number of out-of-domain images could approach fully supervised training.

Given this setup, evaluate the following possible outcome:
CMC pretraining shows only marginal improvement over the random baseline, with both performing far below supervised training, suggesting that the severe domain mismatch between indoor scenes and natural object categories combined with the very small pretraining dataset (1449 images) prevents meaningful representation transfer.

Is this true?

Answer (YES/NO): NO